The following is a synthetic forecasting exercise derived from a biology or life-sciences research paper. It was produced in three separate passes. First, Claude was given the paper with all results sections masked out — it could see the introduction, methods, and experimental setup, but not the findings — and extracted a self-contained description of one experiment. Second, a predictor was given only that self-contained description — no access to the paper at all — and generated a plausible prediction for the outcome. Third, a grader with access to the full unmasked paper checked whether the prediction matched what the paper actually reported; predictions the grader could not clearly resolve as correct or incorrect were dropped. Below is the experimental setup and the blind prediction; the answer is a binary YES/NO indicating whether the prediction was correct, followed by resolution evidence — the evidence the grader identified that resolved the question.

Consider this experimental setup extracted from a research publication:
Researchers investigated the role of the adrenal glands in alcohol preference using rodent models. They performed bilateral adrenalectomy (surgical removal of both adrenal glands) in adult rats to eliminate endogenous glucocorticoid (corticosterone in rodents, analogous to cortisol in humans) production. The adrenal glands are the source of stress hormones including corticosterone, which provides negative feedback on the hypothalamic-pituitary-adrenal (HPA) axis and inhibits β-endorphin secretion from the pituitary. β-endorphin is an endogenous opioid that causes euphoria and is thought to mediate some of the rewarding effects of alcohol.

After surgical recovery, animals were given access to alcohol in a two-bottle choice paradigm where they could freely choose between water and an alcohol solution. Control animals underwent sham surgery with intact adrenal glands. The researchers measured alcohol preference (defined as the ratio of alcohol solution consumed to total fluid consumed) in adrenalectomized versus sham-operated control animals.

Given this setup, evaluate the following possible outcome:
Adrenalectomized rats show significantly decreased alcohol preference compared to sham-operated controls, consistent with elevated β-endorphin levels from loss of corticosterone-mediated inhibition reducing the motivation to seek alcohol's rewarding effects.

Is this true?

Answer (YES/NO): YES